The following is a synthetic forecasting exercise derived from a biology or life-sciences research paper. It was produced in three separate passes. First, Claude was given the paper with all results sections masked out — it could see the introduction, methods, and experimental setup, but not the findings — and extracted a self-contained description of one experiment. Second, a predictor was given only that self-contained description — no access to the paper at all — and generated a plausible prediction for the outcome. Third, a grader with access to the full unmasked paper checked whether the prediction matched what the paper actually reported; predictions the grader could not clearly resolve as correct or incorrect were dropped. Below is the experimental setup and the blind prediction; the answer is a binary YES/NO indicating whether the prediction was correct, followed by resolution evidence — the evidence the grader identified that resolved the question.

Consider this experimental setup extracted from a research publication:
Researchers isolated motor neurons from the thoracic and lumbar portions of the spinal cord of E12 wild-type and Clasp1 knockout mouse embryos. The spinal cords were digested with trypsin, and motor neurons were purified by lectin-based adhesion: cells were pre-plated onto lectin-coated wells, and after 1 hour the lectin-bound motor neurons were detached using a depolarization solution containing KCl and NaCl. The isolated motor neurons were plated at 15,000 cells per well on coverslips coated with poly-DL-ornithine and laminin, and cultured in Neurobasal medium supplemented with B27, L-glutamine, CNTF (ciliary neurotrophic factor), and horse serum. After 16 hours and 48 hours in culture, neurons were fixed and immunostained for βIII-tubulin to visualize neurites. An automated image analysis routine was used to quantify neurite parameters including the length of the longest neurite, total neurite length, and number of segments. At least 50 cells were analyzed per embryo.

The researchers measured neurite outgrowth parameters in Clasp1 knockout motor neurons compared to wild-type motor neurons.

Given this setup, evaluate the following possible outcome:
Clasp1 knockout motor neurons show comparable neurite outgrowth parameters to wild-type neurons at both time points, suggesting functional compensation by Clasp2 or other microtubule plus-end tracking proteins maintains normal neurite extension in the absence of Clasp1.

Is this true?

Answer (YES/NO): NO